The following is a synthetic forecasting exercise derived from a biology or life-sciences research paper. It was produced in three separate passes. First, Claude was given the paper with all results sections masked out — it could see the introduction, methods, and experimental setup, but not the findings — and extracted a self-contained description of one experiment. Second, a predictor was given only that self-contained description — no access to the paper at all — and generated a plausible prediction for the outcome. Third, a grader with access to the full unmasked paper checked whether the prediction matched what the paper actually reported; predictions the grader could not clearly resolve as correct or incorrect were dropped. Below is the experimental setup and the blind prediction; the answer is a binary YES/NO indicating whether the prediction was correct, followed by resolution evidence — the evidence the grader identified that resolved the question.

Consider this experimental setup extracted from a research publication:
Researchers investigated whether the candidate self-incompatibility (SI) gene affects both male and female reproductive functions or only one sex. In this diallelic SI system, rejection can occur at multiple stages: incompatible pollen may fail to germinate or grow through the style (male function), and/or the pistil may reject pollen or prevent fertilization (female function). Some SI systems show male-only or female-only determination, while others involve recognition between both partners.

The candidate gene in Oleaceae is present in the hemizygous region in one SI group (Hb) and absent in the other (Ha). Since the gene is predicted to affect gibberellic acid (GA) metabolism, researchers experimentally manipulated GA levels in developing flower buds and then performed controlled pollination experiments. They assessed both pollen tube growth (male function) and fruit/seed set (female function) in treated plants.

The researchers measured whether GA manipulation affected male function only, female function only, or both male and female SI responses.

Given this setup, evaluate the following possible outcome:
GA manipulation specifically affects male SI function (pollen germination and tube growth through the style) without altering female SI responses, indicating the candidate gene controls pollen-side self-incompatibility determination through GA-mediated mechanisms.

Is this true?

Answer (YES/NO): NO